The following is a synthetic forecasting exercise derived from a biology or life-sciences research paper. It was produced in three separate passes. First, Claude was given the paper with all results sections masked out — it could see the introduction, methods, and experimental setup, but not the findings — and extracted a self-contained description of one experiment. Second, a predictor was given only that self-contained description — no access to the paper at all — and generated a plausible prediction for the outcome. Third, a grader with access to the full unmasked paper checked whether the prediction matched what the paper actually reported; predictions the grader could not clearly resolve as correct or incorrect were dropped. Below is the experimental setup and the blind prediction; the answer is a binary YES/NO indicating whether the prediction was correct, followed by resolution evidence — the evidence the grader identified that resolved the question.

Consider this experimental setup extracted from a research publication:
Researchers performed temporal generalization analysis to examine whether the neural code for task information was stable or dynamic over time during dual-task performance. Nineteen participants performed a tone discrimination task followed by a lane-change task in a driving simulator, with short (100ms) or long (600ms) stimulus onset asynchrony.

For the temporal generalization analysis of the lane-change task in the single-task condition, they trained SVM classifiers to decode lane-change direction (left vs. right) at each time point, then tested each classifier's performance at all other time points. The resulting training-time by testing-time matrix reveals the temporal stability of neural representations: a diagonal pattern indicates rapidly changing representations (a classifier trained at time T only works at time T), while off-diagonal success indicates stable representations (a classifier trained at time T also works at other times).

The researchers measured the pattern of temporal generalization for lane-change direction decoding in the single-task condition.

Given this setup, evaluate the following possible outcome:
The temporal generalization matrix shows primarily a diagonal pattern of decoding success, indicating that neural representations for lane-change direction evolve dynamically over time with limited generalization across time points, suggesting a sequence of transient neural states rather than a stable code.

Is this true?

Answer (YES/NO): NO